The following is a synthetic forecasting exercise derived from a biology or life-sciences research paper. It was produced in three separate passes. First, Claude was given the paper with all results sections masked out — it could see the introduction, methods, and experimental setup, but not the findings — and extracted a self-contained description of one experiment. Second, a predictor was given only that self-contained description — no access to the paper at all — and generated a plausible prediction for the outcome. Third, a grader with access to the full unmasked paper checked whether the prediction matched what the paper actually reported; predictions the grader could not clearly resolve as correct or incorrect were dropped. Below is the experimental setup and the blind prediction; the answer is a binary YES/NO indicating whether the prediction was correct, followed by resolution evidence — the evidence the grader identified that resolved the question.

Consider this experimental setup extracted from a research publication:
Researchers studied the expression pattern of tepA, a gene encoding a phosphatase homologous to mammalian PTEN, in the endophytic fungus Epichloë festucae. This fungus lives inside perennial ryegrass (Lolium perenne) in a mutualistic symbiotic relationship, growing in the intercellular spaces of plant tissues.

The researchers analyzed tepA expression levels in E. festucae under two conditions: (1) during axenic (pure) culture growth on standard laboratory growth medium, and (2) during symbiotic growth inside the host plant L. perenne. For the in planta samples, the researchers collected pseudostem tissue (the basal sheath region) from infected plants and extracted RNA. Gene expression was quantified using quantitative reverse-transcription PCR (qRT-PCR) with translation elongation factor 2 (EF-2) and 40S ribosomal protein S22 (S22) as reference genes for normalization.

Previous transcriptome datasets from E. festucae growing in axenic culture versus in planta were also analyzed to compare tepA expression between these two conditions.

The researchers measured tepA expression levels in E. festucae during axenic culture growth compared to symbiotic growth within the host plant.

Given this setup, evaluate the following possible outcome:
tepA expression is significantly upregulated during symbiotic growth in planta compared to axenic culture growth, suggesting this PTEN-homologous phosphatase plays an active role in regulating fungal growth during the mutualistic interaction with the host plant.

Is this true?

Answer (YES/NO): NO